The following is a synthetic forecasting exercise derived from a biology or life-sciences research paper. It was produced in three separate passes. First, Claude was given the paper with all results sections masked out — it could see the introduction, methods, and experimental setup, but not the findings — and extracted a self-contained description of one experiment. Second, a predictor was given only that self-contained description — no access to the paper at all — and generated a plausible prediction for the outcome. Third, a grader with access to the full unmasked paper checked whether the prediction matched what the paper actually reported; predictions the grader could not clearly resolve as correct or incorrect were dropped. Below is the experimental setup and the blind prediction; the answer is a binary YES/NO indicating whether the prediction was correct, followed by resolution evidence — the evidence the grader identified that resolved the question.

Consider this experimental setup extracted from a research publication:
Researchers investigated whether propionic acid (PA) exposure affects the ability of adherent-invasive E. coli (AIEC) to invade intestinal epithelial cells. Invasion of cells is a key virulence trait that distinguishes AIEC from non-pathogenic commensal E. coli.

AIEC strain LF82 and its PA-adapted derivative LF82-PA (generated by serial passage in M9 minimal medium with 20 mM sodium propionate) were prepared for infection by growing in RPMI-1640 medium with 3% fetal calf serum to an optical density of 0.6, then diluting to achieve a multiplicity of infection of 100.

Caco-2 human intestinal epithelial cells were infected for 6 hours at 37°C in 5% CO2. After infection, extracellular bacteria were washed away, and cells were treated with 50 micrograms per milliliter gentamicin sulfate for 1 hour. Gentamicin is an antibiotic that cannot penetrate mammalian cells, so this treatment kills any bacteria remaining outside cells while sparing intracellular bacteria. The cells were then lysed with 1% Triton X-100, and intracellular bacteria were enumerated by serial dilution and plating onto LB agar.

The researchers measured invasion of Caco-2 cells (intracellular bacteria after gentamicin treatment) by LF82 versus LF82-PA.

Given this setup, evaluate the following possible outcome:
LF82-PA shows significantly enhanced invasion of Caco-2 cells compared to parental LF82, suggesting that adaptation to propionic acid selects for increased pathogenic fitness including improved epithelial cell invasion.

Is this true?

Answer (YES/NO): NO